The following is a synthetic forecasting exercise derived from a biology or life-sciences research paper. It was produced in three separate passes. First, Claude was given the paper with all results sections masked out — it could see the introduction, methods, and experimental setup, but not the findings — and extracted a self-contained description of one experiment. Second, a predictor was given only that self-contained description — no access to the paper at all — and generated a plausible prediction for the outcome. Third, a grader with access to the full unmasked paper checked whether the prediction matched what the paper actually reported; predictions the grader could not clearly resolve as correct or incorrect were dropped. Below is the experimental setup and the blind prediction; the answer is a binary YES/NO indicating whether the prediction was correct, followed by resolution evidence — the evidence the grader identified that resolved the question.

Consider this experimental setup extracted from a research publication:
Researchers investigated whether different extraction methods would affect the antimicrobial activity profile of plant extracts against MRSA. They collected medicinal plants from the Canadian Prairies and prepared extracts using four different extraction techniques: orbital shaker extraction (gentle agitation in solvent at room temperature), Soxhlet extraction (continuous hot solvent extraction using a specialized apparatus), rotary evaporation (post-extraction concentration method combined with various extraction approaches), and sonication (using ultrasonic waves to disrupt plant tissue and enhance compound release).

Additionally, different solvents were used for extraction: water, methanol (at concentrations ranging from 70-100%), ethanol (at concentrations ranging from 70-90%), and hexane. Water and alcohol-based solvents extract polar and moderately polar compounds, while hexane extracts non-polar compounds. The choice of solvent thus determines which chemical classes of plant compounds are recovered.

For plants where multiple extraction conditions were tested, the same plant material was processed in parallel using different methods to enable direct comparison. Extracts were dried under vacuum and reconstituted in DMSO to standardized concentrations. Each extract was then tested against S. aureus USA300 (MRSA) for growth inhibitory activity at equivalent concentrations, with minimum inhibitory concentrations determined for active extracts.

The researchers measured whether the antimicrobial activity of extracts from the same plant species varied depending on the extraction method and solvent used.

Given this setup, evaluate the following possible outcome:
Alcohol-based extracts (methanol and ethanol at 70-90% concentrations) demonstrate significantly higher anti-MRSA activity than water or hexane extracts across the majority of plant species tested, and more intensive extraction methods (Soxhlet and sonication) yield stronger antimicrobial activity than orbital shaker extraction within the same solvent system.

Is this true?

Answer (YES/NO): NO